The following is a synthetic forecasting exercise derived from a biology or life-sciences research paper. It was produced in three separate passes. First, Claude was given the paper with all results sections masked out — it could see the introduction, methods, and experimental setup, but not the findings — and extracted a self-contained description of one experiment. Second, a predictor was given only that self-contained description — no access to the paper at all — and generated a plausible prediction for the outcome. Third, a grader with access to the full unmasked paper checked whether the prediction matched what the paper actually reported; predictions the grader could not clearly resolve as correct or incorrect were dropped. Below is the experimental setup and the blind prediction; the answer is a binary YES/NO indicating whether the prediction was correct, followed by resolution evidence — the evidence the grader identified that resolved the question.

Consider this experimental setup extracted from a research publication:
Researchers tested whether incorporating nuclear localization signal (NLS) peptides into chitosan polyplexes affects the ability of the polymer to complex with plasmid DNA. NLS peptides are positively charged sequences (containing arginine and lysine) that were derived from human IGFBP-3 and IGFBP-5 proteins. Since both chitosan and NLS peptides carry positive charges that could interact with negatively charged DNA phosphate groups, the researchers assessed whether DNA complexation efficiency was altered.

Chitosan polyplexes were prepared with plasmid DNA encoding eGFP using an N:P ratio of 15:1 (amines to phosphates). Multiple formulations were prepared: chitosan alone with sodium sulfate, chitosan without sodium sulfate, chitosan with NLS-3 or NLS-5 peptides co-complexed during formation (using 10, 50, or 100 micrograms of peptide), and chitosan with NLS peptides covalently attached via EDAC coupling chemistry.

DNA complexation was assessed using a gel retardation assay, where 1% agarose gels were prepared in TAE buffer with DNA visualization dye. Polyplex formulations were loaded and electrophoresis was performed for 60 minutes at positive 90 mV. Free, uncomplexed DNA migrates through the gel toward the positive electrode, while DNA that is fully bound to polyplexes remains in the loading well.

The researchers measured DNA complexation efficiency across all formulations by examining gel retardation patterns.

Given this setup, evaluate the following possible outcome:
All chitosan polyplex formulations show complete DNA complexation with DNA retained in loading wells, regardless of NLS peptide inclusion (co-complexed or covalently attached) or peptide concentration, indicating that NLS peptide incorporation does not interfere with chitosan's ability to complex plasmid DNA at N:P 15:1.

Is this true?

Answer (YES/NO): YES